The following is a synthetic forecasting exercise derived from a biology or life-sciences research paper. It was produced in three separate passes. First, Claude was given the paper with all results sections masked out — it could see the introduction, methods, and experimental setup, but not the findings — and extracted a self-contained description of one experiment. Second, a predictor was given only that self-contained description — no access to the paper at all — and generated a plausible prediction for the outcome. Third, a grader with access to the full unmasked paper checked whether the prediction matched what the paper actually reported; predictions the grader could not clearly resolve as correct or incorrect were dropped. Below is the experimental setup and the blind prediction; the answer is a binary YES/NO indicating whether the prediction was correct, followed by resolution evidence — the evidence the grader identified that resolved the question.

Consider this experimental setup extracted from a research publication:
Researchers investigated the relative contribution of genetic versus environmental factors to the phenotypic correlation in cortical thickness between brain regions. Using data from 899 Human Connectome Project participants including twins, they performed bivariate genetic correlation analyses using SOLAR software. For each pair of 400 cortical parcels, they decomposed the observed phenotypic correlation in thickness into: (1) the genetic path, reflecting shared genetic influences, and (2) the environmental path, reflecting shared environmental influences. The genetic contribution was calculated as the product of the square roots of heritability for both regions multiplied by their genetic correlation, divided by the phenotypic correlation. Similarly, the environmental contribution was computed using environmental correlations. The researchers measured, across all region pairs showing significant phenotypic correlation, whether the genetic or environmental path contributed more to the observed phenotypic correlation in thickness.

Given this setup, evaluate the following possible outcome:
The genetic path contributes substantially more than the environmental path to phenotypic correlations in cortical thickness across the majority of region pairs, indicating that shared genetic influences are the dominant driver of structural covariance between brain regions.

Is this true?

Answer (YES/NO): YES